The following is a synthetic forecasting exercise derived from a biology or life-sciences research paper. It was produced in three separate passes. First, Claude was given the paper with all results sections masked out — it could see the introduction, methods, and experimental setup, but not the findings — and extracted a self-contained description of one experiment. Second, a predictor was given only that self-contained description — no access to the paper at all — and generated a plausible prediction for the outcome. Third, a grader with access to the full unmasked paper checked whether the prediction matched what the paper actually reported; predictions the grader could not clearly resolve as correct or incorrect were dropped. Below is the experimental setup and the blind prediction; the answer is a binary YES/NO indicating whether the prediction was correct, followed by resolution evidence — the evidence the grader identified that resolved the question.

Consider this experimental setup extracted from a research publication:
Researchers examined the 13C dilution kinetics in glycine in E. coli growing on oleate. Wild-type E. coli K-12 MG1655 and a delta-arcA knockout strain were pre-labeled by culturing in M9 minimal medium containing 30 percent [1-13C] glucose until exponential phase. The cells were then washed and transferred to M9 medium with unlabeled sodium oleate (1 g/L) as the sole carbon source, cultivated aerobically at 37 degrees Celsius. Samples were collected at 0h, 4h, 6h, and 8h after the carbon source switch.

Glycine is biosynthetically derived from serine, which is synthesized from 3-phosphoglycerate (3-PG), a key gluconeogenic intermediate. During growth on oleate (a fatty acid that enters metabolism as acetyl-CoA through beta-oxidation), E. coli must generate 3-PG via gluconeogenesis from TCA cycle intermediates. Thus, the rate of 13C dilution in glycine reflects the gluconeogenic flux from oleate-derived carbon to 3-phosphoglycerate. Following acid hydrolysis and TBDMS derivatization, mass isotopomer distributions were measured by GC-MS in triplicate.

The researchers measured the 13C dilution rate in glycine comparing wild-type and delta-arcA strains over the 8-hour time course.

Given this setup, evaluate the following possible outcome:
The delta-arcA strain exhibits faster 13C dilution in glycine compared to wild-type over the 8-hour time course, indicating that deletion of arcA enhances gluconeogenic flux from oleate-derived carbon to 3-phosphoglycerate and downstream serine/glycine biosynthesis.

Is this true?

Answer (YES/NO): NO